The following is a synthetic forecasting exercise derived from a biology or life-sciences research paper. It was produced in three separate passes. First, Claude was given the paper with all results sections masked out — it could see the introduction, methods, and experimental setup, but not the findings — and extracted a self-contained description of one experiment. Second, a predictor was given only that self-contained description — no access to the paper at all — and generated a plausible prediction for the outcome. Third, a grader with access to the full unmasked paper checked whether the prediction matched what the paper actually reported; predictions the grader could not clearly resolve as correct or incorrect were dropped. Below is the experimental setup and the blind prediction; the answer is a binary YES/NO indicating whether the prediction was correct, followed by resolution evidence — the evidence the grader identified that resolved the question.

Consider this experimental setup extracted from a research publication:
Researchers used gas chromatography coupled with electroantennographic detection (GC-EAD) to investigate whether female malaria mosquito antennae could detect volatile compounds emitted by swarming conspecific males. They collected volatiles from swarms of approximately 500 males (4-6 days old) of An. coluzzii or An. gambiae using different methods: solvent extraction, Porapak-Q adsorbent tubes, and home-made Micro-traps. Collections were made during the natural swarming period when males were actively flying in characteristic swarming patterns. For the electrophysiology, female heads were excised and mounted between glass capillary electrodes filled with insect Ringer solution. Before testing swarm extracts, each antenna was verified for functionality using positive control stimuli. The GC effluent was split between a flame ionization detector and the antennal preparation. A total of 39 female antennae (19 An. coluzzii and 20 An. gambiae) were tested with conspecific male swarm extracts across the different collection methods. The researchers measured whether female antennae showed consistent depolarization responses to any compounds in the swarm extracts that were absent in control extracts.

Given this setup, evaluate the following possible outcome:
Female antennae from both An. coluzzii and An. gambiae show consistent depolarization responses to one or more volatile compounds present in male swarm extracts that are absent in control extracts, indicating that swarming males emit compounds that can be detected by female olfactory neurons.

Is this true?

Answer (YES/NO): NO